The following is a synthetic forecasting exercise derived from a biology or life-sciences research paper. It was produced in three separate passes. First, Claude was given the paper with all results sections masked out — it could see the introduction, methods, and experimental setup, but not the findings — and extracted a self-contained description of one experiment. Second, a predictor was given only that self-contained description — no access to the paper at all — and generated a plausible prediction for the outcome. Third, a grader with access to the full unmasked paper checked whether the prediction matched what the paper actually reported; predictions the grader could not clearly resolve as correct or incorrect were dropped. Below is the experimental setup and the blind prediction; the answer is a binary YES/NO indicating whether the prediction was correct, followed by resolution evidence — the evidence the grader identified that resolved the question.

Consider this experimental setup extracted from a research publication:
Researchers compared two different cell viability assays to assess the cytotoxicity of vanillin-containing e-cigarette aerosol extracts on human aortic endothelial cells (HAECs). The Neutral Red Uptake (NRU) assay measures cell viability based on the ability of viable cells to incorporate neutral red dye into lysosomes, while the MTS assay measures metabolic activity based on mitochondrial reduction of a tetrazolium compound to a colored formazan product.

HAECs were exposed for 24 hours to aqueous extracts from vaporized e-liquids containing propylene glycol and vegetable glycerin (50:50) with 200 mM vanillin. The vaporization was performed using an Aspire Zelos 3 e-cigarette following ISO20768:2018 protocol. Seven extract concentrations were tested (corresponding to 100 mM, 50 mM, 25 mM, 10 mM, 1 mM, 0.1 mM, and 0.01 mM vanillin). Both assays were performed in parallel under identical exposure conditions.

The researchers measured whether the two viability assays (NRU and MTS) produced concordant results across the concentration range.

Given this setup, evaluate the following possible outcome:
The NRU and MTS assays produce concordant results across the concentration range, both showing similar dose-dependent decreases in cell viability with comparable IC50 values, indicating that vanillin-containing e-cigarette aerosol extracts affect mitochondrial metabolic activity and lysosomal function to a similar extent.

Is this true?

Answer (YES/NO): NO